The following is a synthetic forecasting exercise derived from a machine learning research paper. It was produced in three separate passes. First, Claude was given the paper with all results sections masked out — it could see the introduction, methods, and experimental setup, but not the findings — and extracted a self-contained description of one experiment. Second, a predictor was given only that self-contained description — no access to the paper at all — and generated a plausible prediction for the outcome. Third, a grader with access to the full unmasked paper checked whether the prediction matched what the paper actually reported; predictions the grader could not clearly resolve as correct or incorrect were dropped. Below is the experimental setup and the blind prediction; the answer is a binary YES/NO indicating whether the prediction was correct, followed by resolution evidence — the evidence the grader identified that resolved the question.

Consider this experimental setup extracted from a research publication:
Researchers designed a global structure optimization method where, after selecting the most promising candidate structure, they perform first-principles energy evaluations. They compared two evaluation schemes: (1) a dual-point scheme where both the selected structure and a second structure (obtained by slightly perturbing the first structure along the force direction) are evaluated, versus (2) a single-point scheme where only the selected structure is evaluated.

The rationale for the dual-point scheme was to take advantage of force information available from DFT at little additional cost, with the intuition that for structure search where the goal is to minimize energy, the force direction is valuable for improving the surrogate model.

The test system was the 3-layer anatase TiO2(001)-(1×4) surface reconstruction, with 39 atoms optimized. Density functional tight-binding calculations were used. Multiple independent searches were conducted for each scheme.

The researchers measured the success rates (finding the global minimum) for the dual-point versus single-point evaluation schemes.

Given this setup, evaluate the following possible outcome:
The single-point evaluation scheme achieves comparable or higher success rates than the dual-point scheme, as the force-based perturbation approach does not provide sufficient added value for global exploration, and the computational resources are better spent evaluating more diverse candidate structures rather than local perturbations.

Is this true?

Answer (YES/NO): NO